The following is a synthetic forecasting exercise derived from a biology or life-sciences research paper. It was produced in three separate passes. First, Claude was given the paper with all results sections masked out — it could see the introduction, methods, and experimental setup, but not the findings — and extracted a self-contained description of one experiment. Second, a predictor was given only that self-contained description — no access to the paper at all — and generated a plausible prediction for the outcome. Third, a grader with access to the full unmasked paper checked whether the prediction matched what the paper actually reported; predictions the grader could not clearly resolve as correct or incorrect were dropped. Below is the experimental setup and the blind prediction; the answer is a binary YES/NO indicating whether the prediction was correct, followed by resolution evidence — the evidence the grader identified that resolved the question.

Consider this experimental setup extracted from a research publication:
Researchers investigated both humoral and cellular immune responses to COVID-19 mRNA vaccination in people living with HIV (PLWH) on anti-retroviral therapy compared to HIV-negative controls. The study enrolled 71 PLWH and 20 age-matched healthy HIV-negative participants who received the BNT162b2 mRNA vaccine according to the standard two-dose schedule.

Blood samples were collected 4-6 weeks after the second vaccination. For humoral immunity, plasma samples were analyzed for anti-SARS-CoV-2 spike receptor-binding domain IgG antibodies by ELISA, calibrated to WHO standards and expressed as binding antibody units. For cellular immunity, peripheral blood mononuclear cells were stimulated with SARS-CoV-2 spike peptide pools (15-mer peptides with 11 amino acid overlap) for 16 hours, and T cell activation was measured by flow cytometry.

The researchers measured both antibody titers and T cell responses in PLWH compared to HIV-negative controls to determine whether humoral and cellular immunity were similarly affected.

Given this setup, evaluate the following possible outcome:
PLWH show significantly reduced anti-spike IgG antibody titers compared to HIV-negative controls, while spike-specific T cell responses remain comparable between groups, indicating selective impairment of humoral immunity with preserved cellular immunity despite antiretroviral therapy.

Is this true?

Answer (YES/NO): YES